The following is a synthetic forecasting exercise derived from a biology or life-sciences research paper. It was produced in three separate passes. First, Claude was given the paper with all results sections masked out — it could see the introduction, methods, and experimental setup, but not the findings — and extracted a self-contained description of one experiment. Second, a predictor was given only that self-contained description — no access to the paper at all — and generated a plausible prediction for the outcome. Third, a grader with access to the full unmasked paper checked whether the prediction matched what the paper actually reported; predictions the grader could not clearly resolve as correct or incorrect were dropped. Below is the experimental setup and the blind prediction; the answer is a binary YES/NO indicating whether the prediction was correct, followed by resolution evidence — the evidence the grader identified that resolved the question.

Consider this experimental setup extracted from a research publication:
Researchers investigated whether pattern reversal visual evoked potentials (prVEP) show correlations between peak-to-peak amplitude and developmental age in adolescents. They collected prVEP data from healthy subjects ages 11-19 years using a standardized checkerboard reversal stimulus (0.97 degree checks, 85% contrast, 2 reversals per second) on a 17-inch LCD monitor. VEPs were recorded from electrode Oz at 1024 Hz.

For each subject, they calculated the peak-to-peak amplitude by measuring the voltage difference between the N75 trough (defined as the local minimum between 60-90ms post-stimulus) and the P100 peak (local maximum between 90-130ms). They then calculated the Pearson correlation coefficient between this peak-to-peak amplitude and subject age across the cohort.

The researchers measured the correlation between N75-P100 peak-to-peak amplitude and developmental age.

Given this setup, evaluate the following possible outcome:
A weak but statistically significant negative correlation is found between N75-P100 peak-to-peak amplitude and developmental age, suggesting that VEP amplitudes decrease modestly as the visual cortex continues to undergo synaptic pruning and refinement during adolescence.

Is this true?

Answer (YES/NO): YES